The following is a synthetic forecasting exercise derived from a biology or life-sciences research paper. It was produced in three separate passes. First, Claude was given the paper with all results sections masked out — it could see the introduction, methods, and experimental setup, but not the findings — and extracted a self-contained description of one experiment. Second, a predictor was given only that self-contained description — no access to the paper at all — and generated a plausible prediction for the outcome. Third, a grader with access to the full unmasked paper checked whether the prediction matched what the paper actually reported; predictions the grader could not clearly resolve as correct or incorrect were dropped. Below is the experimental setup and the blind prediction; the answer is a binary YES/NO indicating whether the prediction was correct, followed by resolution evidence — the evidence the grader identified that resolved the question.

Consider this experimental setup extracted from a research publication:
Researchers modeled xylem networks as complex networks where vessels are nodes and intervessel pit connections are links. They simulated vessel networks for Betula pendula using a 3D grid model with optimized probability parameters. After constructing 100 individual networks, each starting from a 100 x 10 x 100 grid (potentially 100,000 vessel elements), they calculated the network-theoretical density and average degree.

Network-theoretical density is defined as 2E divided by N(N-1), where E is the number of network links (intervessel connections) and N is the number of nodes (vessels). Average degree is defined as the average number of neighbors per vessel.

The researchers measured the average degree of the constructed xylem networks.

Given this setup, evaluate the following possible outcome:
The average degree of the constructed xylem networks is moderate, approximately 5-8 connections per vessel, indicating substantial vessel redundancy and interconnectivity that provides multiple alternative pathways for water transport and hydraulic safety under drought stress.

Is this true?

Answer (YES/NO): NO